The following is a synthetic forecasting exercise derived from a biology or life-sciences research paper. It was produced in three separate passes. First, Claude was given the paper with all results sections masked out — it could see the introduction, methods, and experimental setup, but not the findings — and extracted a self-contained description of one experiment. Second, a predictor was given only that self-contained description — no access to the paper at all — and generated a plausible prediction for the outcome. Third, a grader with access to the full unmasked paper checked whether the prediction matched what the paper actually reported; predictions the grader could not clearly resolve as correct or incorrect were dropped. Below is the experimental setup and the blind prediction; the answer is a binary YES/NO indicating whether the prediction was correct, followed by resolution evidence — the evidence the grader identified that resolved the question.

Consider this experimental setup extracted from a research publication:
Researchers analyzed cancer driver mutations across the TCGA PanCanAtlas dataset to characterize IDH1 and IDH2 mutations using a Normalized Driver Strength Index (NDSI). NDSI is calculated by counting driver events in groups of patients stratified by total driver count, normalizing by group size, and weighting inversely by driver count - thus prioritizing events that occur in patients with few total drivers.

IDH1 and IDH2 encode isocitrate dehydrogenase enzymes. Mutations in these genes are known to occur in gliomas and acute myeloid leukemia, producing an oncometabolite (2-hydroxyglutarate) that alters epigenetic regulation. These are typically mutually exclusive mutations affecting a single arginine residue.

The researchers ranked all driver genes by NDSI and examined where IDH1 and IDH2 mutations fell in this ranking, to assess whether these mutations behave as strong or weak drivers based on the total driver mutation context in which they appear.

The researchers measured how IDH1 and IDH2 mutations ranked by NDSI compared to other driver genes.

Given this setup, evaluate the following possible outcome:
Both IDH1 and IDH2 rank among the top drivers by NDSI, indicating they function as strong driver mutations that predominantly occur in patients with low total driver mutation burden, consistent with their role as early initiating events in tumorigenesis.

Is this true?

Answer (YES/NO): YES